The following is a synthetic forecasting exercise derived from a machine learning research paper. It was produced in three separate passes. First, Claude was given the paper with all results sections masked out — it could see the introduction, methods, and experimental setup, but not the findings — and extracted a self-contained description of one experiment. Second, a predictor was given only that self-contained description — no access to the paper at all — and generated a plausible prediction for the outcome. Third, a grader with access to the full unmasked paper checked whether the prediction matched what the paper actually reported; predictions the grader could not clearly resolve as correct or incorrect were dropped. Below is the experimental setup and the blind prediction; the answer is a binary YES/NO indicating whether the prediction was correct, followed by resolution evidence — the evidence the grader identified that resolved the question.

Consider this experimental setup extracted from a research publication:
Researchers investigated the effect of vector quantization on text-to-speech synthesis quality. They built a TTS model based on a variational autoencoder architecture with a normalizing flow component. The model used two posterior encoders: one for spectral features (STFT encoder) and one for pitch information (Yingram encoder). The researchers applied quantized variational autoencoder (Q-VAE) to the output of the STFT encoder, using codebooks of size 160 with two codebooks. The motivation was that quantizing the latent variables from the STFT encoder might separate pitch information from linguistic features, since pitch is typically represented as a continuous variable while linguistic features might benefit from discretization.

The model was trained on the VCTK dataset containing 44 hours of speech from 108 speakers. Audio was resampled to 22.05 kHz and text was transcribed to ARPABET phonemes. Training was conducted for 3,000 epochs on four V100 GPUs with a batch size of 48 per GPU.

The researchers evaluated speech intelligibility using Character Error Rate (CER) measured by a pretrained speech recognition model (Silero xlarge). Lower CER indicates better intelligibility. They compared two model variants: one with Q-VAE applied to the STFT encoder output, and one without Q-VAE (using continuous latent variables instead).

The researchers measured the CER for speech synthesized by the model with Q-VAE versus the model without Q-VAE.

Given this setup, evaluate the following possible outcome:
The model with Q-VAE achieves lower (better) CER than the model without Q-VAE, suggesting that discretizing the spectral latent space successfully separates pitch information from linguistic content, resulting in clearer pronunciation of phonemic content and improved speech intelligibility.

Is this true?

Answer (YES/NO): NO